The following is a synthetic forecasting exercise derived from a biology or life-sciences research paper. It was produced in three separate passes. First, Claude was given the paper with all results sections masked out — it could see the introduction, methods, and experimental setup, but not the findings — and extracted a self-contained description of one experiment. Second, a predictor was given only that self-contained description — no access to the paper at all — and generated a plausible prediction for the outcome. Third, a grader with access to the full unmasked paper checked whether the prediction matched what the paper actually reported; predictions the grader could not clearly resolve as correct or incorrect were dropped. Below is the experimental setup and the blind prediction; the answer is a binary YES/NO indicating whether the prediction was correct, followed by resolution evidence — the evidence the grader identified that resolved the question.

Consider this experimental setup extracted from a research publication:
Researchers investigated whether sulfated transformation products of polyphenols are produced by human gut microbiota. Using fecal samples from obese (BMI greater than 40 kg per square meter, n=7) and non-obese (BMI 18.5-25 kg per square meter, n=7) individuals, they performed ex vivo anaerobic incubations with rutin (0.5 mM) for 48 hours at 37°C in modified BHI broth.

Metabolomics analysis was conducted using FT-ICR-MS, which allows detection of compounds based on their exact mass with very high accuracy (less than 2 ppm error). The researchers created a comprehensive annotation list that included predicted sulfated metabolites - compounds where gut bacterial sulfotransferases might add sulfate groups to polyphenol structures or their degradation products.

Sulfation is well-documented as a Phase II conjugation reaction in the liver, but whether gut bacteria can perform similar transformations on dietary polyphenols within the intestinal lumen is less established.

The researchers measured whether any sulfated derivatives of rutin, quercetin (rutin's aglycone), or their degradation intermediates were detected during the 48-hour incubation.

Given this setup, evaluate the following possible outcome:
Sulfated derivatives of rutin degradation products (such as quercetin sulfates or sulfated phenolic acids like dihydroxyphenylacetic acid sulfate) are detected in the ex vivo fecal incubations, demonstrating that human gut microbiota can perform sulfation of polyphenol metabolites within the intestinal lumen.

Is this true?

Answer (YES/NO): YES